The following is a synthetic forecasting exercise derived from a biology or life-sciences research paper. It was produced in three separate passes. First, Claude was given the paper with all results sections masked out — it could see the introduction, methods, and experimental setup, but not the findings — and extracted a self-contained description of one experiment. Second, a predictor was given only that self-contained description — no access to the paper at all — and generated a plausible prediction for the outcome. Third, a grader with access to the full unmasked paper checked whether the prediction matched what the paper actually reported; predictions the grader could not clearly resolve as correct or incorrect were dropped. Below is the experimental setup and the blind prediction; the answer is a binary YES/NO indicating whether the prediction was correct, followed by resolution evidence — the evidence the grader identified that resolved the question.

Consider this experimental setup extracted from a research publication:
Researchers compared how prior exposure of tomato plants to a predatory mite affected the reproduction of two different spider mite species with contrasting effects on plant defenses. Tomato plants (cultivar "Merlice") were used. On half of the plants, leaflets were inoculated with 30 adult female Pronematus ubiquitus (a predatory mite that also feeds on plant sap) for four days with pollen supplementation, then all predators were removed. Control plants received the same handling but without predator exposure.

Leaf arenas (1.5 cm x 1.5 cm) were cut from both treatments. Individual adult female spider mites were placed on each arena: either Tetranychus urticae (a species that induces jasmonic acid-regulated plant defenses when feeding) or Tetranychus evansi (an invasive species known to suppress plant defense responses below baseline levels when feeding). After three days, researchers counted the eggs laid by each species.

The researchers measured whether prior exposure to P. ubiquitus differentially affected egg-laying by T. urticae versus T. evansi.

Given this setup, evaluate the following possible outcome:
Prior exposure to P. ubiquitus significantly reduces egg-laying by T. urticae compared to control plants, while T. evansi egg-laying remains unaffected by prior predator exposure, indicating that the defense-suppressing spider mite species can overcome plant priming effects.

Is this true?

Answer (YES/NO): YES